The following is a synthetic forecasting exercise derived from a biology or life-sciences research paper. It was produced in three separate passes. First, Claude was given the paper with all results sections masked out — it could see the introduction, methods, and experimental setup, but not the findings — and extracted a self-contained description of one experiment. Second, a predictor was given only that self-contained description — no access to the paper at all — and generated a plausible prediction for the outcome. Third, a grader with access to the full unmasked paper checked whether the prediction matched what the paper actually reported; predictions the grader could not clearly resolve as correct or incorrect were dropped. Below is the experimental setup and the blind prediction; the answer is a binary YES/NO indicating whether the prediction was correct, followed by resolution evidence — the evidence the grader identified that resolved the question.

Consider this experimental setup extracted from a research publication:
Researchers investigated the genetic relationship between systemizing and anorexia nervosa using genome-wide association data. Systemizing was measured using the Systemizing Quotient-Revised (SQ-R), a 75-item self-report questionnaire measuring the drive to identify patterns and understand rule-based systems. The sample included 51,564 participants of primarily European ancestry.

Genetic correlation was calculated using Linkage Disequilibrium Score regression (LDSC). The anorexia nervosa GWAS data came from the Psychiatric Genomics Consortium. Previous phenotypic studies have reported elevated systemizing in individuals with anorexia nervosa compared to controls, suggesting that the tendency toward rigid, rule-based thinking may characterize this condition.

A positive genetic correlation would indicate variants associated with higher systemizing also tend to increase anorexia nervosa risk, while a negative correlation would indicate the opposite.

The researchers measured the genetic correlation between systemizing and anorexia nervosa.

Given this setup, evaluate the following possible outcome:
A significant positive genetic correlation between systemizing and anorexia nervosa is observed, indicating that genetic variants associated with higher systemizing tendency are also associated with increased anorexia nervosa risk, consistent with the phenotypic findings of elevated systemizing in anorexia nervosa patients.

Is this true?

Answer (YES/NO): NO